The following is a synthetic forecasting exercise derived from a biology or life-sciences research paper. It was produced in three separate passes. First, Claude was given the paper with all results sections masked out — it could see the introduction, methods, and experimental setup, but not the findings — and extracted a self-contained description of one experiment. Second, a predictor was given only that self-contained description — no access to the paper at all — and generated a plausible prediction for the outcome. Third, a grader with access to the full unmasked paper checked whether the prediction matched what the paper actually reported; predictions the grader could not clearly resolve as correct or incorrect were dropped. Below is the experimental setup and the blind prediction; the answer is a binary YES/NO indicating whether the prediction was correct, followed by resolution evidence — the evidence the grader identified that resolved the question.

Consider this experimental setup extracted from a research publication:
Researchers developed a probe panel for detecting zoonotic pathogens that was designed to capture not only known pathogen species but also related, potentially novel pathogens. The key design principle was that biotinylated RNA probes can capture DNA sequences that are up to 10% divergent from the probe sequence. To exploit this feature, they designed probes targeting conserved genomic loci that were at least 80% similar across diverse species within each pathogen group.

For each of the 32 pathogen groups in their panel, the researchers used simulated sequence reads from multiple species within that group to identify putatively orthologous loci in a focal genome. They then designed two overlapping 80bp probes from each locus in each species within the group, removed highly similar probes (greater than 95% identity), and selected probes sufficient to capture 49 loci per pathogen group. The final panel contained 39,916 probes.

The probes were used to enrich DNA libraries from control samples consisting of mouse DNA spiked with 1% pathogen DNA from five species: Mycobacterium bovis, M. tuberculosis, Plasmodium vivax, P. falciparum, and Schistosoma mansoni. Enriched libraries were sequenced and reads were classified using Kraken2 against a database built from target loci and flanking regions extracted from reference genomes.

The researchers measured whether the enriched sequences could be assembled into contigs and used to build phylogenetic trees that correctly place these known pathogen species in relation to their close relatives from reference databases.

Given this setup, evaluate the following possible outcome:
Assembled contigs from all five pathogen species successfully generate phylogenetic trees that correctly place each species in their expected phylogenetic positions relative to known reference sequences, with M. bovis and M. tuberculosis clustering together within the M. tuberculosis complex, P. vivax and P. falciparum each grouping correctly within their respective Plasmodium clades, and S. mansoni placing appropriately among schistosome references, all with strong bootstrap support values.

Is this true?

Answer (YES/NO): NO